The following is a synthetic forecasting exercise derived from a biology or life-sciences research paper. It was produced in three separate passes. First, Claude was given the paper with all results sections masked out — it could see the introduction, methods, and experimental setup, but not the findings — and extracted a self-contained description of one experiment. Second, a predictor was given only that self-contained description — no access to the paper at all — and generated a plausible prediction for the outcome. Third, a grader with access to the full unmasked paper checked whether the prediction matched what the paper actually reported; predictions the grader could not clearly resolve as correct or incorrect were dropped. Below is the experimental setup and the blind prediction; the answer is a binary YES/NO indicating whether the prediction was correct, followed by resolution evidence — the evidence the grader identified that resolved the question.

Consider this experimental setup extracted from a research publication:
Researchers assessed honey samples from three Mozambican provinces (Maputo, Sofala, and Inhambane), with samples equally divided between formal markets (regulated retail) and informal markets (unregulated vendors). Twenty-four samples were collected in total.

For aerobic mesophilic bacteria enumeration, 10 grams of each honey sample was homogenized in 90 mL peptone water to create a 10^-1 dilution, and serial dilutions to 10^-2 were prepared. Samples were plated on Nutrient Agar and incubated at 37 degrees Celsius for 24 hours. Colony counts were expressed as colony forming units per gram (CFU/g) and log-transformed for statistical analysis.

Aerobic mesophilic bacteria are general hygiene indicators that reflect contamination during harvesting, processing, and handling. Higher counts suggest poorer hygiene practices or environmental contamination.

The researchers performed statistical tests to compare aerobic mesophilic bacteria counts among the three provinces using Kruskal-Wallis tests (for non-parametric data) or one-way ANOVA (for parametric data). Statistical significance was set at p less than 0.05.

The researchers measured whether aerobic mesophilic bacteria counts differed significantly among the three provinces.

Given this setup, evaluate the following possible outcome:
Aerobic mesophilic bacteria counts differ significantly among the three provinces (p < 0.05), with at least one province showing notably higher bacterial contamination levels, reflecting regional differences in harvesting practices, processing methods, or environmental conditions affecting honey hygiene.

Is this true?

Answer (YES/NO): NO